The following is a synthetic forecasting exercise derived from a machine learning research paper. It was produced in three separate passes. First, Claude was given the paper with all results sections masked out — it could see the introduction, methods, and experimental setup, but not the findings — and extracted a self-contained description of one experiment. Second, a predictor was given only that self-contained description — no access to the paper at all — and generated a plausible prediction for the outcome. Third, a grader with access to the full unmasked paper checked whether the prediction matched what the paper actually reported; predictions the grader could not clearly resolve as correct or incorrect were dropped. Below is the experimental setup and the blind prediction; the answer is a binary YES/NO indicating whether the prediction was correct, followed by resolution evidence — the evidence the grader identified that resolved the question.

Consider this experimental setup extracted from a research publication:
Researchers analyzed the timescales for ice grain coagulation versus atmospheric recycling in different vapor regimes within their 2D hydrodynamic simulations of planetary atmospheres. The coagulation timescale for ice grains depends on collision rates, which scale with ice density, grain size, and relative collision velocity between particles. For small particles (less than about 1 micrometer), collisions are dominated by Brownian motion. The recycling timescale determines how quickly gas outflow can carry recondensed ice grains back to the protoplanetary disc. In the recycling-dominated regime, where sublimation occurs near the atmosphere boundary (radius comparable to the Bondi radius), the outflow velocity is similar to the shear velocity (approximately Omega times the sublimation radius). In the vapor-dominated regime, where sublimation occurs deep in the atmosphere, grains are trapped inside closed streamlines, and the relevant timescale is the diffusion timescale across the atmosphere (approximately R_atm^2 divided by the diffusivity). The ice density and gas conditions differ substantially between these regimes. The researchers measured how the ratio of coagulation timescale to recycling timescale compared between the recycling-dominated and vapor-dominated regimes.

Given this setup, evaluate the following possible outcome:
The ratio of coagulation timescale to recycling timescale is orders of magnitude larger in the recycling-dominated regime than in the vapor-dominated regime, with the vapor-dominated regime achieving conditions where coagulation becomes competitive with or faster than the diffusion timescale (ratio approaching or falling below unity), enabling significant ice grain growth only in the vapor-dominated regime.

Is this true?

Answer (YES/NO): YES